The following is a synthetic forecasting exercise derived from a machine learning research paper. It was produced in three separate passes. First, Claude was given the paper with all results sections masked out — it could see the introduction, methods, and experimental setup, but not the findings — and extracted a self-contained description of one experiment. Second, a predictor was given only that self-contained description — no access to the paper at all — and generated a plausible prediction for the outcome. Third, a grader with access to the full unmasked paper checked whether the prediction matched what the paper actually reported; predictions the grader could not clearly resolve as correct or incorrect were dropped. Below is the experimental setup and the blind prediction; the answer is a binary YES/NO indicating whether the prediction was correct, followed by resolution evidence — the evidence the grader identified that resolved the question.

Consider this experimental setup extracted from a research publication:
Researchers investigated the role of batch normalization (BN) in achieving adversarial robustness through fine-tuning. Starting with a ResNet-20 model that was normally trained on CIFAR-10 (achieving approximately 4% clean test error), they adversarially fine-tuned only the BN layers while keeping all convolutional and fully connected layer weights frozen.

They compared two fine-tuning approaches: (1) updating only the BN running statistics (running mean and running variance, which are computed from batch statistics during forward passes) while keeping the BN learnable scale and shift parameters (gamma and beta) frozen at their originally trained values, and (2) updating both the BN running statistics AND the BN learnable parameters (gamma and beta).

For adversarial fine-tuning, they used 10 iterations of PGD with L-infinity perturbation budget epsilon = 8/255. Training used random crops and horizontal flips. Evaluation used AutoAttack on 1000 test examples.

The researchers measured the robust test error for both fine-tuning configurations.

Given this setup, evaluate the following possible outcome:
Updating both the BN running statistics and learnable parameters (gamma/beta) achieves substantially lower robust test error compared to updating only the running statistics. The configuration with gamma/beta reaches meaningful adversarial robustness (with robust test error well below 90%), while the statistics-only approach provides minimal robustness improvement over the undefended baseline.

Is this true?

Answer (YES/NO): YES